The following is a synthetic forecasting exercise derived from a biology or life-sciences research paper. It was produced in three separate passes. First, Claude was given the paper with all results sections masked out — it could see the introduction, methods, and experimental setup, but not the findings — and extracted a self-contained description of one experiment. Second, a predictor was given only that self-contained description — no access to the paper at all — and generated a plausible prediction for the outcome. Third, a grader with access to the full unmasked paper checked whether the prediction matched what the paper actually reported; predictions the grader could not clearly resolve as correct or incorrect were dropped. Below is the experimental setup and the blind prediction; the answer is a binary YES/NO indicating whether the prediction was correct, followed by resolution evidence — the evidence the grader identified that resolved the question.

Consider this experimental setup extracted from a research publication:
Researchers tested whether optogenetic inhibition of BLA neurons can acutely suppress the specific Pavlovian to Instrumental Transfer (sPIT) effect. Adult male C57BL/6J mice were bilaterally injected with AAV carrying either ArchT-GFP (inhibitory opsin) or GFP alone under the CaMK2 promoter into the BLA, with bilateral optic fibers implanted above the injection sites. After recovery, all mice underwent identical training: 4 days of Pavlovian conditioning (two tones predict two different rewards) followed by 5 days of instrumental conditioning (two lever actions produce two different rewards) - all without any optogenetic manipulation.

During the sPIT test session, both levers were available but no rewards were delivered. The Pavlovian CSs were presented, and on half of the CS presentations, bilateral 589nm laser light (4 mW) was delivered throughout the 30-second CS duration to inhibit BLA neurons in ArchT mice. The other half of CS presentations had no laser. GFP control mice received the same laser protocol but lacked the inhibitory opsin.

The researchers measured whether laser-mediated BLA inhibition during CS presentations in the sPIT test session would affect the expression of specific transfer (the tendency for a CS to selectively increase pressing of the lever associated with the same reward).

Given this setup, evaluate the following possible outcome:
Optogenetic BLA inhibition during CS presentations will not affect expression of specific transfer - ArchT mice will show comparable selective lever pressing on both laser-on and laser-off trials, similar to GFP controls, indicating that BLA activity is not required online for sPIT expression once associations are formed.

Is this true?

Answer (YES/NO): NO